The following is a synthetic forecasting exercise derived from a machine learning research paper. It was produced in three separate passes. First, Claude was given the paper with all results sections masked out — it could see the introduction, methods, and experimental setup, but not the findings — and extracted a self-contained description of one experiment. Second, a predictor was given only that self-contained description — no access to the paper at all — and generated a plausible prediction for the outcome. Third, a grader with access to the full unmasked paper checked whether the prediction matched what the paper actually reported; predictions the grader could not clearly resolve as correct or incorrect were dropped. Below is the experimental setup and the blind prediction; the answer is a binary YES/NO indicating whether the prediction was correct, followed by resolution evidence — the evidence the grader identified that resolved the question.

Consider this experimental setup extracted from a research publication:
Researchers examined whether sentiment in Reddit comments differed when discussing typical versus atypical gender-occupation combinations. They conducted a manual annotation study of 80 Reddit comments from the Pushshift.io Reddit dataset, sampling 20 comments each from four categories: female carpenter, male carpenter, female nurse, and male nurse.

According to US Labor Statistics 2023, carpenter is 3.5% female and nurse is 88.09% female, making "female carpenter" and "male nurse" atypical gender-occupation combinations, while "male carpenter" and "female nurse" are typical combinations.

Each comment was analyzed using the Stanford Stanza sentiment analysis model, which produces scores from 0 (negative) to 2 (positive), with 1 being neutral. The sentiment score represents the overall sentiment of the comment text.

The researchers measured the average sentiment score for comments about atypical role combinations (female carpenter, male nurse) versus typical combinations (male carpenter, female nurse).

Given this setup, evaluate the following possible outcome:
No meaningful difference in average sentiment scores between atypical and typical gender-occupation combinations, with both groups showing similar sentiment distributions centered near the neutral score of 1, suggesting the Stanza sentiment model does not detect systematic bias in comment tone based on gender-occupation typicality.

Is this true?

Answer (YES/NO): NO